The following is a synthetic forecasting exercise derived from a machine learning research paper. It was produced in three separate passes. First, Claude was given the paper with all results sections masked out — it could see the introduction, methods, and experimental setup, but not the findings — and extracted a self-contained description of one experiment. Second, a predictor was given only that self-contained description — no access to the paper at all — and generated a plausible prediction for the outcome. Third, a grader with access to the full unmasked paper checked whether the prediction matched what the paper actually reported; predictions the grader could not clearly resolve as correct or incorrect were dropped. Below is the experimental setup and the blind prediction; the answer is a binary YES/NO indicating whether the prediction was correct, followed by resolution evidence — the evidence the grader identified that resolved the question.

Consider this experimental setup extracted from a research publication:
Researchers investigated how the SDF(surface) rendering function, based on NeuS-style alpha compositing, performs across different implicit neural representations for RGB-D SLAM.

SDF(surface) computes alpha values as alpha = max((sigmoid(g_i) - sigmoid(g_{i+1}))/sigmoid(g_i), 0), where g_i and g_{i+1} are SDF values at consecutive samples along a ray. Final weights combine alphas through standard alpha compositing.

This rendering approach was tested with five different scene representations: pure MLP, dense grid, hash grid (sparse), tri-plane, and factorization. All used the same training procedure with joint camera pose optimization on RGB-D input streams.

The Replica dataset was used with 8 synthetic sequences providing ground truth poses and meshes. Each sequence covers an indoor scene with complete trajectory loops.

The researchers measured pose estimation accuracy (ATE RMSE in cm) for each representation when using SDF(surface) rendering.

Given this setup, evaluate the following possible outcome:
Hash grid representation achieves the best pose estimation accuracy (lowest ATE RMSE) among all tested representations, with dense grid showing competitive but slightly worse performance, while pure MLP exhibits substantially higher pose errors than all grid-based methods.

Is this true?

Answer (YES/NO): NO